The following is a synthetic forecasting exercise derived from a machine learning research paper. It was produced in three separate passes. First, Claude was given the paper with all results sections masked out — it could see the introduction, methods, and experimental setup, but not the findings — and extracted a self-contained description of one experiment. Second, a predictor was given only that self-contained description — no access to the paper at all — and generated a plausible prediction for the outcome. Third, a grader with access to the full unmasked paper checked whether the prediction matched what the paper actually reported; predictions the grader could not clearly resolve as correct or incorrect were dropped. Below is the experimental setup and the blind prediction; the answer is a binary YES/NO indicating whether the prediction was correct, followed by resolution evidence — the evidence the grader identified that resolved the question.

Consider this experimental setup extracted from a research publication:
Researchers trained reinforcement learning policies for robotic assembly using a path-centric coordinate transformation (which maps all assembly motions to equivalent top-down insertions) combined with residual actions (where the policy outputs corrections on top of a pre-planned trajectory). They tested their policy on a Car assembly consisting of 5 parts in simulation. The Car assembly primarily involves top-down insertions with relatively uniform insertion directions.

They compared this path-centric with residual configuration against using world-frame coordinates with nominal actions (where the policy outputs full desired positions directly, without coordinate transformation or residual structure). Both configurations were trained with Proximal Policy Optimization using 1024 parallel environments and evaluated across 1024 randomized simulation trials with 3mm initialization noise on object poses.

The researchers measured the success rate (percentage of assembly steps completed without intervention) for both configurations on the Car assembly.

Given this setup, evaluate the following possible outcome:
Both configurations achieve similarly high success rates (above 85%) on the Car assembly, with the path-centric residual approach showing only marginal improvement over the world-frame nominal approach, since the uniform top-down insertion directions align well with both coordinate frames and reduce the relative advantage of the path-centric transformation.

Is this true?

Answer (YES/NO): NO